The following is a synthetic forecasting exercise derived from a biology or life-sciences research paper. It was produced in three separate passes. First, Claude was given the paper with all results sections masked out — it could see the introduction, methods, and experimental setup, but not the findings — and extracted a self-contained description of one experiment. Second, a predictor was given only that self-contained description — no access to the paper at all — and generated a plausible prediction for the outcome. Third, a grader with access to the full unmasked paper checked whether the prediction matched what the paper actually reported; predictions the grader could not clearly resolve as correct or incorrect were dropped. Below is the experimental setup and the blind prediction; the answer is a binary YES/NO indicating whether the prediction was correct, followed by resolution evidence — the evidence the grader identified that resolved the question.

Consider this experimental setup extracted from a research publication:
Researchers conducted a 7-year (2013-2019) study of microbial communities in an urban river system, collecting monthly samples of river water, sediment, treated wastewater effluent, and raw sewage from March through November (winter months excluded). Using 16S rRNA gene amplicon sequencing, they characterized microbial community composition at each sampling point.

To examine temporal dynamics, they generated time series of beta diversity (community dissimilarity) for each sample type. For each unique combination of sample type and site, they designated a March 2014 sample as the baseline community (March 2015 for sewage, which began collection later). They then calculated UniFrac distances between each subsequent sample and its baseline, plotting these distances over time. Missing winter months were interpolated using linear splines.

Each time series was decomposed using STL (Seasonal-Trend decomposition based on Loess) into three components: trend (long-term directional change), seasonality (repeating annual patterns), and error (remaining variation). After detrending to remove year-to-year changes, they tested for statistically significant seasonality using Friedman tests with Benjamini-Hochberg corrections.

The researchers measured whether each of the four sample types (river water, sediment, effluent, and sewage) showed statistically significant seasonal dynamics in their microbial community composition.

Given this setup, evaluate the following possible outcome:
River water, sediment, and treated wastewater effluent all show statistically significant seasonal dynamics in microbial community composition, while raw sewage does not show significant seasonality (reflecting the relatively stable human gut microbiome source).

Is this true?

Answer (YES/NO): NO